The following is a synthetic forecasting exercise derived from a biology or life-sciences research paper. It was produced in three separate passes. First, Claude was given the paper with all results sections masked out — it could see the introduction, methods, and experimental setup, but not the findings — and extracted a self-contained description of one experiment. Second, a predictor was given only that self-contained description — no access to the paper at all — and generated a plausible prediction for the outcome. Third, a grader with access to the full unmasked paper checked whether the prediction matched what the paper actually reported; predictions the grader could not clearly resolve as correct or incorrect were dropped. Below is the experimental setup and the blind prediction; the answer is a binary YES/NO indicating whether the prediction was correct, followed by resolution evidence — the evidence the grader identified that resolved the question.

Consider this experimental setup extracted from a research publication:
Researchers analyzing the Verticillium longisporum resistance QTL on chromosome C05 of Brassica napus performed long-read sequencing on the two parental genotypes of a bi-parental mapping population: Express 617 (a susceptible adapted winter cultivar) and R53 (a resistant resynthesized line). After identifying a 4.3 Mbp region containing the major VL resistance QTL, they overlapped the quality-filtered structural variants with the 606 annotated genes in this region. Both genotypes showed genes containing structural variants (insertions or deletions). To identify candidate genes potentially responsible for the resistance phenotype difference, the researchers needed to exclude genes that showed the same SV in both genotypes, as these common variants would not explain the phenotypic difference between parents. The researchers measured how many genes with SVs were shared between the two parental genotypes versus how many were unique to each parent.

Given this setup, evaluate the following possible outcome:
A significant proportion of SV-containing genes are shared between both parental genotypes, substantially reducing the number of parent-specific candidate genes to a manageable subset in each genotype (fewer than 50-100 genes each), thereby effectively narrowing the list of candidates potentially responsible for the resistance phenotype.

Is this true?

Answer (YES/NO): YES